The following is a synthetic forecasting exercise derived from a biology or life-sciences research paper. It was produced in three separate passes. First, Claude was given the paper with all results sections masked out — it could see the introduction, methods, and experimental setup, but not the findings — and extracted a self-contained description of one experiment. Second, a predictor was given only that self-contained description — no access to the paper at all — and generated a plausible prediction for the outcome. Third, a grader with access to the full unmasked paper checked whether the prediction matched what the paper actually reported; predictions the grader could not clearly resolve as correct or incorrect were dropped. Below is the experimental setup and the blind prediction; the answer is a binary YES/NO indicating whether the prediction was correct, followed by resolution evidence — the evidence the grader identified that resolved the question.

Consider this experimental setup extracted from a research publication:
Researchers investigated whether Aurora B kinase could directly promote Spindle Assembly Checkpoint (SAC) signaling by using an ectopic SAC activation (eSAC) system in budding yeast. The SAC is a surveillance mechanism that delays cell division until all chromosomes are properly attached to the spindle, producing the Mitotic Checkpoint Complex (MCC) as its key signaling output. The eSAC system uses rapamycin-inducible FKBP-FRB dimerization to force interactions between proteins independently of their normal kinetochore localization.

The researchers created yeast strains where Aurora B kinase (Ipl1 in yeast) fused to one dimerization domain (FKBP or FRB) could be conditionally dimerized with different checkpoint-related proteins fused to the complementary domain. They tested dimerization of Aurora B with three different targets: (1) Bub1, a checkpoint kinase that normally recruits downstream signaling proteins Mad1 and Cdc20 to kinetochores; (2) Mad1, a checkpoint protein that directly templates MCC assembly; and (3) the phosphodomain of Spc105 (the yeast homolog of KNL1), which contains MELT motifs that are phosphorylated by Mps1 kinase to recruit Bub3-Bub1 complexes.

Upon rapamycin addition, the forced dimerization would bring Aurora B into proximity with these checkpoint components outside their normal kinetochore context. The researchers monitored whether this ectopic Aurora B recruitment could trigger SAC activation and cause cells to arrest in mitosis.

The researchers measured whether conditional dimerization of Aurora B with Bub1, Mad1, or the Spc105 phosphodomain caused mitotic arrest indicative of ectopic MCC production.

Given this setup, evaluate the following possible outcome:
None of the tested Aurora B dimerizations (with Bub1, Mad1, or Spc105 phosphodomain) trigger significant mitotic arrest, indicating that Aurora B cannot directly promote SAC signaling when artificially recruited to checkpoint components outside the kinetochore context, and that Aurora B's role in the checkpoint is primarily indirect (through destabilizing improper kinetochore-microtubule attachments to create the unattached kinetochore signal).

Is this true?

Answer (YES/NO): NO